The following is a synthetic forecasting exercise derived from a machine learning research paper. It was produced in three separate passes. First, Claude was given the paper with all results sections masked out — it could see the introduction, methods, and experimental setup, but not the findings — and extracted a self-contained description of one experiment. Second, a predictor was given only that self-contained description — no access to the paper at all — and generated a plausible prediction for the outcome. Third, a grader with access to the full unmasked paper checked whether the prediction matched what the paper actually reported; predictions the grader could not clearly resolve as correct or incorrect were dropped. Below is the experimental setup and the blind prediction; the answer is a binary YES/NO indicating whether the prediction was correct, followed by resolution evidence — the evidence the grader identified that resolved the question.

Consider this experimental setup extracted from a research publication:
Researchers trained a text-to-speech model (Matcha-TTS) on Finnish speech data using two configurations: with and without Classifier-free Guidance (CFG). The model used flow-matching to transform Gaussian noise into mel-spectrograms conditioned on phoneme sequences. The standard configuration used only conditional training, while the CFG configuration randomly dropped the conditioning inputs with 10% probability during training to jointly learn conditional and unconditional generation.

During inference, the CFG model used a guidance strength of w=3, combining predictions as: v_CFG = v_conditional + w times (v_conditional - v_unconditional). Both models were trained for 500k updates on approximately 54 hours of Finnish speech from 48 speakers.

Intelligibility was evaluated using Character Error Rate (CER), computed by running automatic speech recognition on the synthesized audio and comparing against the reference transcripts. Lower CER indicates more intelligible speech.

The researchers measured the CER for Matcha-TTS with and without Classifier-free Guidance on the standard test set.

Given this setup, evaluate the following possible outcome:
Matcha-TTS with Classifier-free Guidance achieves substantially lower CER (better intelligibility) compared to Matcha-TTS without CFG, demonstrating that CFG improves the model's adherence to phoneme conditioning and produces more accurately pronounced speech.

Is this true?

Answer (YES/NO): NO